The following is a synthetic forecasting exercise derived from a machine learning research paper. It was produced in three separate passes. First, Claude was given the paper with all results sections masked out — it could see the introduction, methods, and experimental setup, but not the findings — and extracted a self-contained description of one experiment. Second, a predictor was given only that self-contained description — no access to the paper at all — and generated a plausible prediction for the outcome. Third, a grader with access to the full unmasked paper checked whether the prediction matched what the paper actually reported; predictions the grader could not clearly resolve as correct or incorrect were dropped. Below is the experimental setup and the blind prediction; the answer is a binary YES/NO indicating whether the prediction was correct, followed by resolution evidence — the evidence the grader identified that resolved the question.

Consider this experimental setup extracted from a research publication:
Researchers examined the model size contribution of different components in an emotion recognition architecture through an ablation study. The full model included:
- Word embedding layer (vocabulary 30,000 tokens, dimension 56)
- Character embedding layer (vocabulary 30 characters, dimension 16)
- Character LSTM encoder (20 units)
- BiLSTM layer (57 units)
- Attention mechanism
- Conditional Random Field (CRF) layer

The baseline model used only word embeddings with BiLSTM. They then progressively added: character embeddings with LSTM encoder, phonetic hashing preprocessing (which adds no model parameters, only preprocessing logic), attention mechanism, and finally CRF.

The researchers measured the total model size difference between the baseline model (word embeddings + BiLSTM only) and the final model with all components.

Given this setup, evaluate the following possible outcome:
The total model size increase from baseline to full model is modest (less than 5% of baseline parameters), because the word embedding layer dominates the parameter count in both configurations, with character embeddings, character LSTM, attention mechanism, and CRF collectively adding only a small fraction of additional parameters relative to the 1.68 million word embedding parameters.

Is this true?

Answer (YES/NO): NO